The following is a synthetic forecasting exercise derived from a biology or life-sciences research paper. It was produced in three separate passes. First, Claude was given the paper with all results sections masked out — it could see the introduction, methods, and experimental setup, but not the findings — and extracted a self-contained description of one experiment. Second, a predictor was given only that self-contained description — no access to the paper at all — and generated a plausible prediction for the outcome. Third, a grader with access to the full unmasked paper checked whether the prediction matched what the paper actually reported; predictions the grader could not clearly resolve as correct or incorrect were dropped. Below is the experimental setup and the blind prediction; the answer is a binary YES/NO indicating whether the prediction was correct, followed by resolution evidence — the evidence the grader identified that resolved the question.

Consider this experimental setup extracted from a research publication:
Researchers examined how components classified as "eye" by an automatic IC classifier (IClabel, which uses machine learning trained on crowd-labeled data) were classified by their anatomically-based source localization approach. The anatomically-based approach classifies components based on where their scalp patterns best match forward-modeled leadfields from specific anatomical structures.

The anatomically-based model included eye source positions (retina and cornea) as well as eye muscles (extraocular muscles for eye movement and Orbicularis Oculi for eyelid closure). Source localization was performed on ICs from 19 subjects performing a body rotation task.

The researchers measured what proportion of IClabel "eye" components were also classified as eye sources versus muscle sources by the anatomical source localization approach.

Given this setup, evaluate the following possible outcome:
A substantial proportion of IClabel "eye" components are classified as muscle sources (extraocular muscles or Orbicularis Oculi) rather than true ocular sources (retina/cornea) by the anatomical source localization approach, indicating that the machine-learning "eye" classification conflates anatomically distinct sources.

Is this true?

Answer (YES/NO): YES